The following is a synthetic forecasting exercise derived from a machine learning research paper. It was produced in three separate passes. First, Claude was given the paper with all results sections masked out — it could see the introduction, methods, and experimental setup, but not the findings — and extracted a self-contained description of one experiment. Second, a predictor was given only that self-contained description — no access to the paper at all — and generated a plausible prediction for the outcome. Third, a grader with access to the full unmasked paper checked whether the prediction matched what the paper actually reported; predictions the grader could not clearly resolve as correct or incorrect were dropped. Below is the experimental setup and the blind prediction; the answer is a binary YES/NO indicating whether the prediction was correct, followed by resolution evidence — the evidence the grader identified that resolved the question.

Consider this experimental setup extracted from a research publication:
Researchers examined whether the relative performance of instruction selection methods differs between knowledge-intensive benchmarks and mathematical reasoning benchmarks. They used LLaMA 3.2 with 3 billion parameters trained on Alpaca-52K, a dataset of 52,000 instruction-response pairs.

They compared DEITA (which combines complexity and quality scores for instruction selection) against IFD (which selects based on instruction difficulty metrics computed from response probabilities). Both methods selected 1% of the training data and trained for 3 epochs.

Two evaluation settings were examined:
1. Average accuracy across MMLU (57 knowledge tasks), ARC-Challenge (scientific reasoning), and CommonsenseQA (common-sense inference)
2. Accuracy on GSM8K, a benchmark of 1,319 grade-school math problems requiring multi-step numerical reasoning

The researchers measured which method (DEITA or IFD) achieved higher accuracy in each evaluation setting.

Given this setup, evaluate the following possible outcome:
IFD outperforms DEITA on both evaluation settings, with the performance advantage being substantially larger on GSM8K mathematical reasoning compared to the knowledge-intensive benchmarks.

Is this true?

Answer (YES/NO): NO